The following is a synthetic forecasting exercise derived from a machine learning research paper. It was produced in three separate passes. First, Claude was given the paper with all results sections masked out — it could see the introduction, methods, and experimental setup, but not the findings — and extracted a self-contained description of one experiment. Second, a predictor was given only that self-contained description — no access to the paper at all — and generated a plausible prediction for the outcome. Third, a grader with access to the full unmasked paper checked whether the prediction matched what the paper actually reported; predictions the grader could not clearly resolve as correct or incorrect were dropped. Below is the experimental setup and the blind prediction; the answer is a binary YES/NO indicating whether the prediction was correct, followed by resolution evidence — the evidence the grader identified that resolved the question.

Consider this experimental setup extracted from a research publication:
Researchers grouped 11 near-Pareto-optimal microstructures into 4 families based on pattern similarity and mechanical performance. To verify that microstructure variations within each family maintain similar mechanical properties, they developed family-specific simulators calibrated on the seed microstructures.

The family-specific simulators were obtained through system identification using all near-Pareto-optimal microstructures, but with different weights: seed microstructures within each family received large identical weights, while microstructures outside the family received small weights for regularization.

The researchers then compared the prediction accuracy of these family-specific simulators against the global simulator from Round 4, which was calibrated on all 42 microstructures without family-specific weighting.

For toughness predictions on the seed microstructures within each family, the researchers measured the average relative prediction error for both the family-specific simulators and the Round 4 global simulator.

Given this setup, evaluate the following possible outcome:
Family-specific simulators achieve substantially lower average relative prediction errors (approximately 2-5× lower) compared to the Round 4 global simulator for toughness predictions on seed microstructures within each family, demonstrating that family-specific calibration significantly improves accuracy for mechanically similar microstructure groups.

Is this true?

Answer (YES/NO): NO